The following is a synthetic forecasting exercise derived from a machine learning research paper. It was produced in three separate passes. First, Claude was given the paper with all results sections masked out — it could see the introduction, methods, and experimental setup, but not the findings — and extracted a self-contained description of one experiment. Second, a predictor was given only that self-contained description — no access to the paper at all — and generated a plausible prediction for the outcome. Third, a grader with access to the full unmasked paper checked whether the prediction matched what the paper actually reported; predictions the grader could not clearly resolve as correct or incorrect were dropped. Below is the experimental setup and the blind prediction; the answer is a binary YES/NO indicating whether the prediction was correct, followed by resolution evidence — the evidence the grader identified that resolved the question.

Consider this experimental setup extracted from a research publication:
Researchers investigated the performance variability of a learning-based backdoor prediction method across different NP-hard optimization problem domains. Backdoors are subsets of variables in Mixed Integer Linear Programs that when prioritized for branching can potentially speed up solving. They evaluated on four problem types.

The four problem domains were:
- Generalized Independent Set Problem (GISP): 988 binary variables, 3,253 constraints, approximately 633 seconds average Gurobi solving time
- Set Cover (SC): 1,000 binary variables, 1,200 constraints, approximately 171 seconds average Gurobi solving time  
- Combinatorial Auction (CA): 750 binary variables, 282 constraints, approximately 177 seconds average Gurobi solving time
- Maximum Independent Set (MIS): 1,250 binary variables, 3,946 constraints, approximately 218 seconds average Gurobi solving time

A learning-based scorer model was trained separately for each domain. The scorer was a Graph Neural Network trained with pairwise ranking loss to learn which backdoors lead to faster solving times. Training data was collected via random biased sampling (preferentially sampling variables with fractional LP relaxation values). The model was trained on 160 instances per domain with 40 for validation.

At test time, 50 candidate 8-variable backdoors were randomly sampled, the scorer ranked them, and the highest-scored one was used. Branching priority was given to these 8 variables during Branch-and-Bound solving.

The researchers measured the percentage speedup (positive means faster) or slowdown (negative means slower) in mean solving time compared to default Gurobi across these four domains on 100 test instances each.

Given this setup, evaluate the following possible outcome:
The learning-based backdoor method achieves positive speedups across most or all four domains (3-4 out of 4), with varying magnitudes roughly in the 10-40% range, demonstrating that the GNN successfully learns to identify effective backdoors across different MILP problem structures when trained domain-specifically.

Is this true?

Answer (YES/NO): NO